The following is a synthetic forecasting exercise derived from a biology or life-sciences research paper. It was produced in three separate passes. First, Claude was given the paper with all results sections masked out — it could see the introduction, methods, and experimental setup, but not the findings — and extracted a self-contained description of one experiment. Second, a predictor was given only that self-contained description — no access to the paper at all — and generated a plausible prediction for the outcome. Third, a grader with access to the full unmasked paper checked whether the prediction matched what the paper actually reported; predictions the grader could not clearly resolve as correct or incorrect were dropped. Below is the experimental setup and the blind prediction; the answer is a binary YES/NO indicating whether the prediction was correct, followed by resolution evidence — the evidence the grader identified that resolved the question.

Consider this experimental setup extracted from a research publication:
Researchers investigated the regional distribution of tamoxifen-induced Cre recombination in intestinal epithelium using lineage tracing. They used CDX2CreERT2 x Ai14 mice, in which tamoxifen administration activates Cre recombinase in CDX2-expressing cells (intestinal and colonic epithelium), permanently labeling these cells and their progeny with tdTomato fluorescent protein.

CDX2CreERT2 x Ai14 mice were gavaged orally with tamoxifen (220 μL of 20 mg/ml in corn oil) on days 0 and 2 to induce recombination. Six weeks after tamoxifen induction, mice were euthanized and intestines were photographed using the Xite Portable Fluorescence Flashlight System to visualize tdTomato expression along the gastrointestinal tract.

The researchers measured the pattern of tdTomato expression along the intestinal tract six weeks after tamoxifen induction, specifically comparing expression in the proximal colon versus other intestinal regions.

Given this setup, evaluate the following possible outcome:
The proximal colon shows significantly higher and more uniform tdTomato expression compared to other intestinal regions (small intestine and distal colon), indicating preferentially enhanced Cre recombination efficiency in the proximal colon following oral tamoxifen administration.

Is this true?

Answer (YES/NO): YES